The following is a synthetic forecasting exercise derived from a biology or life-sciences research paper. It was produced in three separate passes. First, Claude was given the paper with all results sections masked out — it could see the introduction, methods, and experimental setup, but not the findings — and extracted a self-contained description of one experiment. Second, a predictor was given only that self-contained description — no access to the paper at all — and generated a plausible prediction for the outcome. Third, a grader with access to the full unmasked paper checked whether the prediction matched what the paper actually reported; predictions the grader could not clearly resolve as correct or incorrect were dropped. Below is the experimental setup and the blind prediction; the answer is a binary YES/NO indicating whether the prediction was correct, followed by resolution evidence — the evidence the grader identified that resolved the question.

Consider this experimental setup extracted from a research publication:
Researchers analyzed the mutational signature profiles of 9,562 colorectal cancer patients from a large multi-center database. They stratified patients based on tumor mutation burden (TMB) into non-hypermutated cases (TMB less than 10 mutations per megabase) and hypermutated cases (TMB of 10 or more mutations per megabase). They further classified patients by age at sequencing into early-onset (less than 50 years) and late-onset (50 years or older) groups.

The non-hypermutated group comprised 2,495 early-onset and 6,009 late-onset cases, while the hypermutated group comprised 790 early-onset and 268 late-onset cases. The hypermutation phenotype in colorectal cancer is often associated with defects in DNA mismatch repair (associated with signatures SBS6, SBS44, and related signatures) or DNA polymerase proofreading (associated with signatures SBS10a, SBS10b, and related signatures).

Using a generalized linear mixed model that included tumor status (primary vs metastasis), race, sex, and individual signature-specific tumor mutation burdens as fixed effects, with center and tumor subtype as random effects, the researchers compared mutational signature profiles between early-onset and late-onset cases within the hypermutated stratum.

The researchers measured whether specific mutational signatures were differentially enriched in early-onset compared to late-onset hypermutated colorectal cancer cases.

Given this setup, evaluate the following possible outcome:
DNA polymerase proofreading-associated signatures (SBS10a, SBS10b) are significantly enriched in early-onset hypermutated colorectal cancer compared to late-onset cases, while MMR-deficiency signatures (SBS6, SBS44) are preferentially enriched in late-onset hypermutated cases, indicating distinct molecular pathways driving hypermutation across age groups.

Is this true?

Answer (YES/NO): NO